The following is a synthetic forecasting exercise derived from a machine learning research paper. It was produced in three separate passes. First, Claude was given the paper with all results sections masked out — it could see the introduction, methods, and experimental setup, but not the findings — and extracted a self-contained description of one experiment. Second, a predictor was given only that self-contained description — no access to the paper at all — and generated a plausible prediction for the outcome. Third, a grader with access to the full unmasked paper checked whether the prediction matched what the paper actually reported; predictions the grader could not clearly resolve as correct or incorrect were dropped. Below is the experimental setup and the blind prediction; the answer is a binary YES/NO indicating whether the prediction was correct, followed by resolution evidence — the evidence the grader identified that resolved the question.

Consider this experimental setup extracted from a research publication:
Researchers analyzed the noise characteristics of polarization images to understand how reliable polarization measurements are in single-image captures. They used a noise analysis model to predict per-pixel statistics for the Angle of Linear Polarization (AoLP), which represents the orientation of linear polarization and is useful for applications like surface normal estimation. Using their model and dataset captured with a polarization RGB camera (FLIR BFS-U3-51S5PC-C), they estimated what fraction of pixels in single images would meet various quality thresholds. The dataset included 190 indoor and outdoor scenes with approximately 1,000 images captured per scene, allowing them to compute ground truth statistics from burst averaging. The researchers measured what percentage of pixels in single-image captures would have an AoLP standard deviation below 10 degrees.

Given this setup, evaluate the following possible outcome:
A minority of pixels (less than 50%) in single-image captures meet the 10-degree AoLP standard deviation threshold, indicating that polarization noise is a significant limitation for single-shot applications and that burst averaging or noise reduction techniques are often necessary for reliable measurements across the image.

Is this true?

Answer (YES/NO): YES